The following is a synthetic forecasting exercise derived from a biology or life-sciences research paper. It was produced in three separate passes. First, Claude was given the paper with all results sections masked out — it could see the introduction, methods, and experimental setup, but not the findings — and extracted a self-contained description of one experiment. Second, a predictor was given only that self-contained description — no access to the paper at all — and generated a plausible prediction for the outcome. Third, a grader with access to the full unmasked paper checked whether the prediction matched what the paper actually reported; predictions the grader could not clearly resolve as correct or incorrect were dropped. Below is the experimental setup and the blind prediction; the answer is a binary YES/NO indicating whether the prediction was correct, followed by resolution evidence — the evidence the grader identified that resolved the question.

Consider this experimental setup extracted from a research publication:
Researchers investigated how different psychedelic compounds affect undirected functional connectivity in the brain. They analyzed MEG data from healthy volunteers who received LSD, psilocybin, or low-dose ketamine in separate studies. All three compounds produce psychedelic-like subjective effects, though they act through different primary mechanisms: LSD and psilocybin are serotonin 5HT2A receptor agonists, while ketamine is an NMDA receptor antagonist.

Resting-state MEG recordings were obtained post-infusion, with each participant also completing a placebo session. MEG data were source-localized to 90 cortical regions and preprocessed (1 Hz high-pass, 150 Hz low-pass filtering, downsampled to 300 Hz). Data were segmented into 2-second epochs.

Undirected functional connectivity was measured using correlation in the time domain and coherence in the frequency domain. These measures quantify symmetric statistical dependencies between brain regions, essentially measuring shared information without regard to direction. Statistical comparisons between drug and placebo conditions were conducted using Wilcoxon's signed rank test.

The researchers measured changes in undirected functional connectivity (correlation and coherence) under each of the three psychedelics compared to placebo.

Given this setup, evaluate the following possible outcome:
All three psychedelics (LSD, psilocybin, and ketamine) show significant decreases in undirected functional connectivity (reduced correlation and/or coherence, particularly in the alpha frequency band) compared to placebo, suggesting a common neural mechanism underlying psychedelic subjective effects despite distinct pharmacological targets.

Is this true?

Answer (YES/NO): NO